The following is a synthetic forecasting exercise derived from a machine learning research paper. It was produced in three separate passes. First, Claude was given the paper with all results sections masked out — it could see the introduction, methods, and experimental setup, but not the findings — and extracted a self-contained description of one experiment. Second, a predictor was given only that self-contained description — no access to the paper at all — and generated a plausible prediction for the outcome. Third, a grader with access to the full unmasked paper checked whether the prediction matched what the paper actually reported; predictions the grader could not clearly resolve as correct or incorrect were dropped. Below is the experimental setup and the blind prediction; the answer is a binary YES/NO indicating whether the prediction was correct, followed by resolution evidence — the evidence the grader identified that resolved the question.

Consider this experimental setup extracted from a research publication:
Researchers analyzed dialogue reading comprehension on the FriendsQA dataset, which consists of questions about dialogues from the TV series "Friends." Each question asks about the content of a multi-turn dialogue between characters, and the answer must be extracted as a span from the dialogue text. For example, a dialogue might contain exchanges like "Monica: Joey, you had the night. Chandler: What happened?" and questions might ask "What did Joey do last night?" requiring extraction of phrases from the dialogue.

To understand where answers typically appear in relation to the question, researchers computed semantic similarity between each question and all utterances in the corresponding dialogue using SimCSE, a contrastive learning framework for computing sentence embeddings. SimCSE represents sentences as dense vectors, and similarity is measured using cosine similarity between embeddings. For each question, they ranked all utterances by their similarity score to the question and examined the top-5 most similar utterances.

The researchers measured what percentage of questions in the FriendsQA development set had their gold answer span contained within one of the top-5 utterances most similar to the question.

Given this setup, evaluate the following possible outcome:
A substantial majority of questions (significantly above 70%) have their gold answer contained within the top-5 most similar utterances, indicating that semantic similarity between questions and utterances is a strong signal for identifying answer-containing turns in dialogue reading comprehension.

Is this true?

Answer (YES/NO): YES